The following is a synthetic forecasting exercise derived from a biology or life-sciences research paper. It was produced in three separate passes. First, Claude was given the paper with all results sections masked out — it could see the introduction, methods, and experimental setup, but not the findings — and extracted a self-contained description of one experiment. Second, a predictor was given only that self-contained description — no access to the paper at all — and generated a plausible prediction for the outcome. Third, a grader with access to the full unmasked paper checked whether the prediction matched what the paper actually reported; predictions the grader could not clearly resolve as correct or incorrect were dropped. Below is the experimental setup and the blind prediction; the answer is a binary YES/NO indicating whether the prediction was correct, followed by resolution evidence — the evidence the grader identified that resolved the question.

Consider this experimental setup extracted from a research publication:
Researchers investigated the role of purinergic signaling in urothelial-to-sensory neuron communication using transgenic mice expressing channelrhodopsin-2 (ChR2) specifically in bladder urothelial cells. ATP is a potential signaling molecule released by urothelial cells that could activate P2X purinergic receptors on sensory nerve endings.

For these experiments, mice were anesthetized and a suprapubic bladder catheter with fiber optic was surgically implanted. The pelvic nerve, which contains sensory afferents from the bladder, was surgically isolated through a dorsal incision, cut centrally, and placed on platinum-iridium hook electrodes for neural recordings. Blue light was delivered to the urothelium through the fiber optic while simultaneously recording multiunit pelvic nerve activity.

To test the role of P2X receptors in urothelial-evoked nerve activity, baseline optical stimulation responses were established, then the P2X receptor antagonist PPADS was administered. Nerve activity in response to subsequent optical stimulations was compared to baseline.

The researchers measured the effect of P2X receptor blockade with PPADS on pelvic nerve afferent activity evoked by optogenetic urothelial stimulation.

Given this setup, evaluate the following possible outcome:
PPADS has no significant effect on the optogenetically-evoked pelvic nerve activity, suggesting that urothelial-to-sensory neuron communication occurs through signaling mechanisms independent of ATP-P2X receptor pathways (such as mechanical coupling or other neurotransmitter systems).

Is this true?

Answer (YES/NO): NO